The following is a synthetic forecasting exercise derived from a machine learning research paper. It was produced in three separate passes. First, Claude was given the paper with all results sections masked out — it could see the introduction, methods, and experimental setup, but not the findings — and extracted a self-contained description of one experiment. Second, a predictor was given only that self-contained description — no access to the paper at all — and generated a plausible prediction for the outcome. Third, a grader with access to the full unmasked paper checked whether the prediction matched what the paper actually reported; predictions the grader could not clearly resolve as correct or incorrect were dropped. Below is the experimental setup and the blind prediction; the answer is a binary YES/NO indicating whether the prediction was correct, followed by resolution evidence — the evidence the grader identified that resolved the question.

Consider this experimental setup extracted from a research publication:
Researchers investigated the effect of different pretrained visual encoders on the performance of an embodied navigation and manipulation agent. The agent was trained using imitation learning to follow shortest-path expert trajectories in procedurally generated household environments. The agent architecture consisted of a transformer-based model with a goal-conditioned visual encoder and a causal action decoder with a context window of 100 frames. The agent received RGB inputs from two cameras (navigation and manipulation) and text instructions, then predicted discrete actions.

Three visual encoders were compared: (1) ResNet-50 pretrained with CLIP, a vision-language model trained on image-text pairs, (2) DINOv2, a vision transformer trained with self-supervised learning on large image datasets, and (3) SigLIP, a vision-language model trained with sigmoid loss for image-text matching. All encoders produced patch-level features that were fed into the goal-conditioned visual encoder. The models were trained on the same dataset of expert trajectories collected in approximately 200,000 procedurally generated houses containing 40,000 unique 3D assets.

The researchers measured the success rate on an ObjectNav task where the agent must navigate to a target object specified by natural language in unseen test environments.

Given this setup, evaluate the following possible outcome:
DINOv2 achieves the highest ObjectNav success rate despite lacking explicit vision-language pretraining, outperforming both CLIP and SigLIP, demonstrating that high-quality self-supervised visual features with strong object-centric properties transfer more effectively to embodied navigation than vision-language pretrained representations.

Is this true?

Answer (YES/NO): NO